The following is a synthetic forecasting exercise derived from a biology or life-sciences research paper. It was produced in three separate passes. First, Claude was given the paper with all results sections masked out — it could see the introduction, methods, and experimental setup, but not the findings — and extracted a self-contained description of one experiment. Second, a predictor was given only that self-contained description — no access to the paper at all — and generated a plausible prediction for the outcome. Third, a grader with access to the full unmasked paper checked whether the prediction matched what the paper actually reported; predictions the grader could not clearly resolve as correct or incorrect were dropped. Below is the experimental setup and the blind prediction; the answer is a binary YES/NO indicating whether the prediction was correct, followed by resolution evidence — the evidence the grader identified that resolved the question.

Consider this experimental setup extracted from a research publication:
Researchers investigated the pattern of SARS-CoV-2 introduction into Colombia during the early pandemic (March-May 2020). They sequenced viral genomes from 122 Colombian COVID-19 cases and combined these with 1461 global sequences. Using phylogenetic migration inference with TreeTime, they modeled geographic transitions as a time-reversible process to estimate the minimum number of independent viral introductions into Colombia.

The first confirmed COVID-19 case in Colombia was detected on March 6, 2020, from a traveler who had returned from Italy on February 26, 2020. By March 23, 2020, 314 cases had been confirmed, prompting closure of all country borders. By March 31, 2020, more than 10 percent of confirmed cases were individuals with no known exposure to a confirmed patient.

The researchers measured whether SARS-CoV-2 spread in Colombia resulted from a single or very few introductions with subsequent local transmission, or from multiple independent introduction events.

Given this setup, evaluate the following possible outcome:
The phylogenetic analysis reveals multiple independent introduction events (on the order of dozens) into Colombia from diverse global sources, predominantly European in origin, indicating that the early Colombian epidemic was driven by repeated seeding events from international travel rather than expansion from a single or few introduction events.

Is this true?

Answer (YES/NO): YES